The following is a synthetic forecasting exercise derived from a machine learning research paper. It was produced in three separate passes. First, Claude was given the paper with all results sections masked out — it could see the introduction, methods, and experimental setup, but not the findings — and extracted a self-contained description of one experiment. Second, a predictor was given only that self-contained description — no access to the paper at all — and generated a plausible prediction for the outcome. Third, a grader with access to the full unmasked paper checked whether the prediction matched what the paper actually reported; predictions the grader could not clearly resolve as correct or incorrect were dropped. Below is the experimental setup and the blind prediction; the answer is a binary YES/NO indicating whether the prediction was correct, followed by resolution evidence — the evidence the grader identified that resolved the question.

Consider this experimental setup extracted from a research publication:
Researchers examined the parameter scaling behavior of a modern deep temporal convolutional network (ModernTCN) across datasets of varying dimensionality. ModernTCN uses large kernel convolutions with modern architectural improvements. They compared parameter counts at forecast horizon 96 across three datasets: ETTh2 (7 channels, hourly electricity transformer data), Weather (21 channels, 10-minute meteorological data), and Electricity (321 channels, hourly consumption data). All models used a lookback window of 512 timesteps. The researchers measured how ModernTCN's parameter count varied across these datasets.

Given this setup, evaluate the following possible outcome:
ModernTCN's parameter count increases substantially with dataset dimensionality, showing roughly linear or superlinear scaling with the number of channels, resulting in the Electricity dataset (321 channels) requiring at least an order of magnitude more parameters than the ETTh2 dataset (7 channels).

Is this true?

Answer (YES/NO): YES